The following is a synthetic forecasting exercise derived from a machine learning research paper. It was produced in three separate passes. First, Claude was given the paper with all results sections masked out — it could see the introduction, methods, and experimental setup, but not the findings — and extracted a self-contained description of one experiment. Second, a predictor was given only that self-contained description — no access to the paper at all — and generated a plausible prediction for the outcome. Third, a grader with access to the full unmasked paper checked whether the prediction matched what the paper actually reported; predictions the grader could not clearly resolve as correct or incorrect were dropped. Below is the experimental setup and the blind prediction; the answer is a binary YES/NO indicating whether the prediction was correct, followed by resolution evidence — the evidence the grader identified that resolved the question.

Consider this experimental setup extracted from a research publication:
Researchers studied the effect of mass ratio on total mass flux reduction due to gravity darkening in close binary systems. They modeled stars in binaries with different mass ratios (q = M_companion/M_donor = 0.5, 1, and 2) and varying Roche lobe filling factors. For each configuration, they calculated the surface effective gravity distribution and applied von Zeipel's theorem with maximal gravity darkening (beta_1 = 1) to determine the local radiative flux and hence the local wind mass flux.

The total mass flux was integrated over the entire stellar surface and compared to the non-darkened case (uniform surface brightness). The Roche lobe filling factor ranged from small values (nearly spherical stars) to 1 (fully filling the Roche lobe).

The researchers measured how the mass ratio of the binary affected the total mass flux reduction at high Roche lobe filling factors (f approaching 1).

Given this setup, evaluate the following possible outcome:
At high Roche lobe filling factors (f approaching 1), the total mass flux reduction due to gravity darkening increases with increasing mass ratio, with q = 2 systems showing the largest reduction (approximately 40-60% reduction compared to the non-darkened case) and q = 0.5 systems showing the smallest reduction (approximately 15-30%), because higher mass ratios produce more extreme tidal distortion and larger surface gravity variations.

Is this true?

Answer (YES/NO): NO